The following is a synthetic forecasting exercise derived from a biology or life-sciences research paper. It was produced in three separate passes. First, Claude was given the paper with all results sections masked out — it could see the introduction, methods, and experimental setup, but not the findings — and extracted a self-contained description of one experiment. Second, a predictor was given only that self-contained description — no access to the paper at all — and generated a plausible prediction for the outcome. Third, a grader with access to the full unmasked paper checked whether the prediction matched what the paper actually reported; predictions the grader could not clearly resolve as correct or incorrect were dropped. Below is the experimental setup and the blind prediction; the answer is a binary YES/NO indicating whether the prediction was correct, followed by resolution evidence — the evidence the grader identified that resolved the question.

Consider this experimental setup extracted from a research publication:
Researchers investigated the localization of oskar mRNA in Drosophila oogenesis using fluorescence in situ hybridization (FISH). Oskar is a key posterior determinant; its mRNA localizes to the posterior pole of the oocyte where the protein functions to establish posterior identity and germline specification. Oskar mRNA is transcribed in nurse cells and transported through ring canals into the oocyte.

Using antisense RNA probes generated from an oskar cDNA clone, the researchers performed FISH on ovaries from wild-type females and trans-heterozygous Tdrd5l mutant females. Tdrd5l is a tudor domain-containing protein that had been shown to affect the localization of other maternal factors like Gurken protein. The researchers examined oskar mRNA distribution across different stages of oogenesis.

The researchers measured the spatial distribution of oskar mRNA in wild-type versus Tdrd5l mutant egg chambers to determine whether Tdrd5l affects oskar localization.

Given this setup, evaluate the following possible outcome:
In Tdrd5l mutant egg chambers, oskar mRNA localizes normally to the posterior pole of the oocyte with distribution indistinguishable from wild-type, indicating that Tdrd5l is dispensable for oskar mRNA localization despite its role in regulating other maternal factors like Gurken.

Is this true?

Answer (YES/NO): NO